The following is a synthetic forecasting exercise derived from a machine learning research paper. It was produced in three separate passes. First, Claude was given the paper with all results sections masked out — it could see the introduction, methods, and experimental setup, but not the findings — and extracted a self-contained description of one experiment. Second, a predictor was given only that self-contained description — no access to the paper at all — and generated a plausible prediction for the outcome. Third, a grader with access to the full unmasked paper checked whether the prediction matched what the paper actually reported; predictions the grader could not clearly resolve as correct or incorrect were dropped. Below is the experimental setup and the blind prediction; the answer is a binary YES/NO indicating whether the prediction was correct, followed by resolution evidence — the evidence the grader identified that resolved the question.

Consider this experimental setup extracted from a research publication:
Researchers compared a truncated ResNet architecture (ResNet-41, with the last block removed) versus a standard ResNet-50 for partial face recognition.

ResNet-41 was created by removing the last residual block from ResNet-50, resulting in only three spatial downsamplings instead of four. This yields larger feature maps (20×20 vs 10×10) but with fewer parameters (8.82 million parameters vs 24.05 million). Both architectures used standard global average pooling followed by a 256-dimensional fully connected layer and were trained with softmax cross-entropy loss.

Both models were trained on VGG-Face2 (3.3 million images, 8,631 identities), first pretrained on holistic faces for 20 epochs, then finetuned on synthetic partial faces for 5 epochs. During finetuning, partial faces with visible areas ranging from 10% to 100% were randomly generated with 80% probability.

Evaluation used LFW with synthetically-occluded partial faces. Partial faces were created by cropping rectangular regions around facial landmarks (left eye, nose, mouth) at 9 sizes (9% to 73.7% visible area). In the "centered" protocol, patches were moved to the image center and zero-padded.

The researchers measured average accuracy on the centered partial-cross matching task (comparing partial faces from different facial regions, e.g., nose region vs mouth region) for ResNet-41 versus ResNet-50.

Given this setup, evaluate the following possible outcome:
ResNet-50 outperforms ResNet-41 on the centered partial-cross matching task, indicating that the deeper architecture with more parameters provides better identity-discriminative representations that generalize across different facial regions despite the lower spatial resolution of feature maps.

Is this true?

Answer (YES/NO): NO